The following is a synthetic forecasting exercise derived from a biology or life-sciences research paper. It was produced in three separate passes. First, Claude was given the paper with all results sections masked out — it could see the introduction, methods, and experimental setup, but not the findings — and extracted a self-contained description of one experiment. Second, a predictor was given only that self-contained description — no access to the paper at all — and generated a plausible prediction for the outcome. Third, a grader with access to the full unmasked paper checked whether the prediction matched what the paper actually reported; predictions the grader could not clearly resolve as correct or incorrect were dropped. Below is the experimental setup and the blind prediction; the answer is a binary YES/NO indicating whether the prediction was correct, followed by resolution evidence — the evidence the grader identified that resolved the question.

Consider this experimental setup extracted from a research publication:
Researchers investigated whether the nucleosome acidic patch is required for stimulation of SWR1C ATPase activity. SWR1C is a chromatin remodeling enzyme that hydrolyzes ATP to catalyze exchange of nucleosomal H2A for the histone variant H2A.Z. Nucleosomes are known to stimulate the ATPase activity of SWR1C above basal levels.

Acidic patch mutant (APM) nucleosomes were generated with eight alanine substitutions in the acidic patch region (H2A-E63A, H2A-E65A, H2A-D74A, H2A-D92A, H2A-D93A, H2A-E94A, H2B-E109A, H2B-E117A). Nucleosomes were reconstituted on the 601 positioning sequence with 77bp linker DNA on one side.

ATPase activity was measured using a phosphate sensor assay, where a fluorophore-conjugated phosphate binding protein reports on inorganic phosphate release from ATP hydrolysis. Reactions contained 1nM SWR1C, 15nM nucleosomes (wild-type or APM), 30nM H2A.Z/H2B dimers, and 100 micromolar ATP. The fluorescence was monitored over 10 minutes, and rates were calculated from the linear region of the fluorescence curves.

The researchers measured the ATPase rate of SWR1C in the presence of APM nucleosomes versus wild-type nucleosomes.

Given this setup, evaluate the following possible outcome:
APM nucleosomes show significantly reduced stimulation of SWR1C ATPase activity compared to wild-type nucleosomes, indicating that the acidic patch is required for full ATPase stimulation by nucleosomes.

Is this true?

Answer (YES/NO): YES